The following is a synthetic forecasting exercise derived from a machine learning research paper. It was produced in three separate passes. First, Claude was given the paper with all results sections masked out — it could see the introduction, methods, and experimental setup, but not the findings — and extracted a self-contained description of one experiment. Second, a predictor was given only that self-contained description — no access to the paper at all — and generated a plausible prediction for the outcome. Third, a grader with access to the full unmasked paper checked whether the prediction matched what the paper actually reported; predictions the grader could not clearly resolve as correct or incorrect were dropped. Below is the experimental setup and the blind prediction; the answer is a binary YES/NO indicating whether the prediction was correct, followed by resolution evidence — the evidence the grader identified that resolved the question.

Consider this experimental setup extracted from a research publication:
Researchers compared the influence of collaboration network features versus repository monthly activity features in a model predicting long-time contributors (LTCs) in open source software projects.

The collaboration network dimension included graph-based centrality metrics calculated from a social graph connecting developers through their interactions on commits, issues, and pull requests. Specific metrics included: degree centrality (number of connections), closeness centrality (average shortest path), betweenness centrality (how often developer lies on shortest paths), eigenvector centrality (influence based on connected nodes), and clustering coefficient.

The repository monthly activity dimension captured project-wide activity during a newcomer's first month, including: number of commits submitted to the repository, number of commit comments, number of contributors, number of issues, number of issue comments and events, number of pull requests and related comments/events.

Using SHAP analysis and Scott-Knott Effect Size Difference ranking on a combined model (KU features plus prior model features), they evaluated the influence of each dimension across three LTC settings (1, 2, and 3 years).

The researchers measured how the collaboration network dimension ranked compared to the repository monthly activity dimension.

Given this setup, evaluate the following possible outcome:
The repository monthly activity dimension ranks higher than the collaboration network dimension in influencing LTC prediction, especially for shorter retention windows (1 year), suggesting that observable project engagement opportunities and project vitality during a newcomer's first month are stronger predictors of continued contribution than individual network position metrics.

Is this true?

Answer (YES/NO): NO